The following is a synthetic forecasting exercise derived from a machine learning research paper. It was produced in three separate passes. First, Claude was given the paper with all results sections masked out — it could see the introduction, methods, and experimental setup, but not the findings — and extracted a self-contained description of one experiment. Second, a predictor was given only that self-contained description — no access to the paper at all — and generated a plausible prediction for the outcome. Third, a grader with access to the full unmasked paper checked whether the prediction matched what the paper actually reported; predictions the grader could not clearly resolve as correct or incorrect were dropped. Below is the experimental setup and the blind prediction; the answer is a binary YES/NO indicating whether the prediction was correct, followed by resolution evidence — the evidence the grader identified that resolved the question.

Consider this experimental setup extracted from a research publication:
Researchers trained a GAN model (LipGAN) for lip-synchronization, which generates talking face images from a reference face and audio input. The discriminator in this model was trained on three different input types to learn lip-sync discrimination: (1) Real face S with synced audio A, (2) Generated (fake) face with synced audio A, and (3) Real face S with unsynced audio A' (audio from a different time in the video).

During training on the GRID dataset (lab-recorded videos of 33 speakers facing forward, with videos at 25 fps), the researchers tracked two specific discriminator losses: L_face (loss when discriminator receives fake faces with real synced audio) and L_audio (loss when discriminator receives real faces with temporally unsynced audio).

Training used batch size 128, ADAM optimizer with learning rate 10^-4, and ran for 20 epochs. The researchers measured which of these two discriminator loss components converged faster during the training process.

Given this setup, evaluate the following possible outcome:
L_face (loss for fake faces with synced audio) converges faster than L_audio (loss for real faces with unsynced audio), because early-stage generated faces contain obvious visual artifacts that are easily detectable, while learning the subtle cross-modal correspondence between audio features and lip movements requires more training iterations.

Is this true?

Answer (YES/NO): YES